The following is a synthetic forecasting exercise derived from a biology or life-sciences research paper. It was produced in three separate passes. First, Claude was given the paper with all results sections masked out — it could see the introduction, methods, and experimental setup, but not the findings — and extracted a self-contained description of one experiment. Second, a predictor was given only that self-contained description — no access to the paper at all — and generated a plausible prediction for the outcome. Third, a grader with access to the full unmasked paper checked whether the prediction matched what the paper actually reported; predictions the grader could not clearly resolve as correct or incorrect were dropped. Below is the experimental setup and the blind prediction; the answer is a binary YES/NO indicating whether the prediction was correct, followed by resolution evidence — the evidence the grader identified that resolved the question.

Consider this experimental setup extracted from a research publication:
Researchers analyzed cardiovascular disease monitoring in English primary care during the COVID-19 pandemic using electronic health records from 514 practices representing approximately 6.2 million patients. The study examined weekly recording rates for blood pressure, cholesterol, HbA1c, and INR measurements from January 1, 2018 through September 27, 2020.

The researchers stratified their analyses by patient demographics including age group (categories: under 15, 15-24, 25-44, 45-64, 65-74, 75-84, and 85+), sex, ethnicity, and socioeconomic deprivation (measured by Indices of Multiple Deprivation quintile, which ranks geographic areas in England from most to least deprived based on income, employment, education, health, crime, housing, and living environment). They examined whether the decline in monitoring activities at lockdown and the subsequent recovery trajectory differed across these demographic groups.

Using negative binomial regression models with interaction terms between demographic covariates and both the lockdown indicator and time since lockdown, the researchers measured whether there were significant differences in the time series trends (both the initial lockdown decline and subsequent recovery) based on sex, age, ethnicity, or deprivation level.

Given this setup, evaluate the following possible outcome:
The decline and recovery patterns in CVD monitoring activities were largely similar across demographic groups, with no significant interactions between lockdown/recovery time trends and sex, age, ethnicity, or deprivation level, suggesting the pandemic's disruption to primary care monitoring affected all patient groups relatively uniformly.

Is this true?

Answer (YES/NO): YES